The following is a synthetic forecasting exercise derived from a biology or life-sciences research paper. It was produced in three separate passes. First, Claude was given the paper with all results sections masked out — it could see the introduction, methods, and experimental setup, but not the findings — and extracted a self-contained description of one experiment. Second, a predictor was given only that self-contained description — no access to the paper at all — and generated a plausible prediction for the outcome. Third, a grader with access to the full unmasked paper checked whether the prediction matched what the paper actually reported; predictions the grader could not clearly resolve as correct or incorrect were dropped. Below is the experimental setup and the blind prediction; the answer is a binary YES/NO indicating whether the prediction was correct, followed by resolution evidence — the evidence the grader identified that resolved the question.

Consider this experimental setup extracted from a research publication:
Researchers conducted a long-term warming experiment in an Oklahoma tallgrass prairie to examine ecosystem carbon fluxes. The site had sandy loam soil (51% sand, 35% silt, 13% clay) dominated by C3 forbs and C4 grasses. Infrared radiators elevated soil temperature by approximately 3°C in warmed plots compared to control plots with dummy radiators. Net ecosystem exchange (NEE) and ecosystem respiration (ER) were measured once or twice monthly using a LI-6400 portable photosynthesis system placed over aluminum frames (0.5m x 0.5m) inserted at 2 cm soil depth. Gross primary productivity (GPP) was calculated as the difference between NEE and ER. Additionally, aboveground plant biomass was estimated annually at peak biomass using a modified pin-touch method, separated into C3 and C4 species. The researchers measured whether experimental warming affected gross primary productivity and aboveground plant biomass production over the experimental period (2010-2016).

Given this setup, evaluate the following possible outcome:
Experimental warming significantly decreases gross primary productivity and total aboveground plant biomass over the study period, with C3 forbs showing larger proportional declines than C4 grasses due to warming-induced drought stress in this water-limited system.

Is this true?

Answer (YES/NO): NO